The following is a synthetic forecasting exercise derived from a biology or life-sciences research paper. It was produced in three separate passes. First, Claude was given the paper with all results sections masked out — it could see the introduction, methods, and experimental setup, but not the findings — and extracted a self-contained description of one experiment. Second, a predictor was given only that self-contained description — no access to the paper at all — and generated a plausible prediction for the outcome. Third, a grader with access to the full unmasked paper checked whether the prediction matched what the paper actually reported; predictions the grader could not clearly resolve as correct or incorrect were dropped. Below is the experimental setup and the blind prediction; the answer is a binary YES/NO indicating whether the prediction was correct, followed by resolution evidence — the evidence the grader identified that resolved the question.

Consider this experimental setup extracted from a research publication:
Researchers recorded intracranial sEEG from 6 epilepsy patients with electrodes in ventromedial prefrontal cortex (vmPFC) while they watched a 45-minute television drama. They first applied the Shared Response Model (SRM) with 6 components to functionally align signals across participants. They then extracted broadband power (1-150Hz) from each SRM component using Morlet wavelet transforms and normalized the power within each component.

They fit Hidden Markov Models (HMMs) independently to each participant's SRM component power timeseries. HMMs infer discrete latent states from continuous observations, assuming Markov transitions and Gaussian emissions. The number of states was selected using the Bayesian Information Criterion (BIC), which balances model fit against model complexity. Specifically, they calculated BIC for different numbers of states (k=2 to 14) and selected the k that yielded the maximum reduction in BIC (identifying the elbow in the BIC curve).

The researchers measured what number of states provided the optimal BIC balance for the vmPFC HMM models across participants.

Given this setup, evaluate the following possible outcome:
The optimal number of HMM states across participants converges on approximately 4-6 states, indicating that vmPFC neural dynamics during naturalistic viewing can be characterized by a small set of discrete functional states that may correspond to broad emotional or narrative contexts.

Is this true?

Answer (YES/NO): NO